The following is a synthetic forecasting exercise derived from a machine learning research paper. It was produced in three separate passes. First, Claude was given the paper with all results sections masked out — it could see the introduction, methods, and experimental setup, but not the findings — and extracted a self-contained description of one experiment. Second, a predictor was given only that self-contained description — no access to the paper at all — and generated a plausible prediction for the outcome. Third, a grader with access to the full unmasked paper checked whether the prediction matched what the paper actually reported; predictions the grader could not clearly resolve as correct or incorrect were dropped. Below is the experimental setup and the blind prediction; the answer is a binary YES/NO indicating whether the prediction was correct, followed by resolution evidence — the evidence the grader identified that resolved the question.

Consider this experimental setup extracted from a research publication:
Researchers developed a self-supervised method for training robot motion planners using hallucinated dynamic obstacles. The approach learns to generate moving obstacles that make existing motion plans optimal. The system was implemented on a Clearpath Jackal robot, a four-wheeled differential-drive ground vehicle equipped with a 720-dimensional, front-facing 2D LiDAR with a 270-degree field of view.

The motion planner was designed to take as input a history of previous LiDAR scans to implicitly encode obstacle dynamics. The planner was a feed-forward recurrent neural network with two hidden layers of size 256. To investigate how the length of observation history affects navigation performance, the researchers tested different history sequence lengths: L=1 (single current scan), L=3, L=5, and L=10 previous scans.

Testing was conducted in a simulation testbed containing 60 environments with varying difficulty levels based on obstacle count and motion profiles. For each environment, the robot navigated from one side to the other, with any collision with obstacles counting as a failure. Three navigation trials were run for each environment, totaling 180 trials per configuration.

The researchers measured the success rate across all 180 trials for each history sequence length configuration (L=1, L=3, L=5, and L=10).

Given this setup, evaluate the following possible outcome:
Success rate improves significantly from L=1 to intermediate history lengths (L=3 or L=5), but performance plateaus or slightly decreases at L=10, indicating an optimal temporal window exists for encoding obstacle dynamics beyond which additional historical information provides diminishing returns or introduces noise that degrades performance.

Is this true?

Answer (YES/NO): YES